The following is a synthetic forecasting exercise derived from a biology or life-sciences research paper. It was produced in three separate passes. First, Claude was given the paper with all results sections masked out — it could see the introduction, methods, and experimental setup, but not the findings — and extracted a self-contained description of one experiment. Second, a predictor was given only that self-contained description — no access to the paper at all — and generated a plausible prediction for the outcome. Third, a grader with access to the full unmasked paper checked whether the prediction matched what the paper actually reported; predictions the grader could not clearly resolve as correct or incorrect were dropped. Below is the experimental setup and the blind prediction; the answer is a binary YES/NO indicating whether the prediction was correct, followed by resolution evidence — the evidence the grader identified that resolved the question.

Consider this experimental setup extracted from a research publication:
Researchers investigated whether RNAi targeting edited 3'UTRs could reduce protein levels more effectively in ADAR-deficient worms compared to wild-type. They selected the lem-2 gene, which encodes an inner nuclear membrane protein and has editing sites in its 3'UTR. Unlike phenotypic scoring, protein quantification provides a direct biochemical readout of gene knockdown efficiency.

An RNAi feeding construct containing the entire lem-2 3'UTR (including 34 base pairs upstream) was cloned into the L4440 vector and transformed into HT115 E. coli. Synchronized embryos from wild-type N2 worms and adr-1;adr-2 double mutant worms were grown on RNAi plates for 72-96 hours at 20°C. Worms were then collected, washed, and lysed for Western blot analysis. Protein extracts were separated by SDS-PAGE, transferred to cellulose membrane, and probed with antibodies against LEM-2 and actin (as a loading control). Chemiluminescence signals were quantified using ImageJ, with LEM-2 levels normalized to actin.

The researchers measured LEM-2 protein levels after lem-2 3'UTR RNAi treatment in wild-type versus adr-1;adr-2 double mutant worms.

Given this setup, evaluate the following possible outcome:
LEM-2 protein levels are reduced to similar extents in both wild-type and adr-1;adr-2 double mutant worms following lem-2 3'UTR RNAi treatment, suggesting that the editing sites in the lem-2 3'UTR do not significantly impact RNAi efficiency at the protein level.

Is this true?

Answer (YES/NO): NO